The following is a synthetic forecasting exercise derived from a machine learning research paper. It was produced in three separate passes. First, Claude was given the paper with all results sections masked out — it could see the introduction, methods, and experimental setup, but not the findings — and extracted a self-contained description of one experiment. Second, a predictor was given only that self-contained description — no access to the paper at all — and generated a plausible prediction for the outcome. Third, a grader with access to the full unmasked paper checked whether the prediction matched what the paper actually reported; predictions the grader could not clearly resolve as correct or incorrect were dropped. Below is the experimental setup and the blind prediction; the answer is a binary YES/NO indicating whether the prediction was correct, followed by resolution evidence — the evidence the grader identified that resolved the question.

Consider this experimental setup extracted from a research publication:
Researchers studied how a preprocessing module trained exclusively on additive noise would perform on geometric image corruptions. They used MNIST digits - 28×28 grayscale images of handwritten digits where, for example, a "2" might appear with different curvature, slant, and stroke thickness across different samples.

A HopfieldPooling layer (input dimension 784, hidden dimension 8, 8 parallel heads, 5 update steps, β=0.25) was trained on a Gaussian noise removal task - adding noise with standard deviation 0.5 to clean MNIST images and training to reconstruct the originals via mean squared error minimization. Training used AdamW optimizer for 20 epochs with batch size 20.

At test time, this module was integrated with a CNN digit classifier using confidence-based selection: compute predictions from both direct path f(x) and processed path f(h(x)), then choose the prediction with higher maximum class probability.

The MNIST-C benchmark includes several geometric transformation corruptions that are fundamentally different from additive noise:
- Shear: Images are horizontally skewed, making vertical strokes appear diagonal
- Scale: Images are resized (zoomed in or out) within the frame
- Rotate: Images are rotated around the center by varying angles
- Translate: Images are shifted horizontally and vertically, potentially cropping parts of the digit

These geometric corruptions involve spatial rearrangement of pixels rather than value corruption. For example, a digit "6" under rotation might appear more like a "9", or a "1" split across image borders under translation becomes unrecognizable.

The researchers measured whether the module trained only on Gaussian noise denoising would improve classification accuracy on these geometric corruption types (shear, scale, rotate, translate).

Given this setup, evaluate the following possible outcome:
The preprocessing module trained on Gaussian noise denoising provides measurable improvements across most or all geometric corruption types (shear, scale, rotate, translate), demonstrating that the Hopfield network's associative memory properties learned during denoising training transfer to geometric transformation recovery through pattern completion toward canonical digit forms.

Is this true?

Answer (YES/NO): NO